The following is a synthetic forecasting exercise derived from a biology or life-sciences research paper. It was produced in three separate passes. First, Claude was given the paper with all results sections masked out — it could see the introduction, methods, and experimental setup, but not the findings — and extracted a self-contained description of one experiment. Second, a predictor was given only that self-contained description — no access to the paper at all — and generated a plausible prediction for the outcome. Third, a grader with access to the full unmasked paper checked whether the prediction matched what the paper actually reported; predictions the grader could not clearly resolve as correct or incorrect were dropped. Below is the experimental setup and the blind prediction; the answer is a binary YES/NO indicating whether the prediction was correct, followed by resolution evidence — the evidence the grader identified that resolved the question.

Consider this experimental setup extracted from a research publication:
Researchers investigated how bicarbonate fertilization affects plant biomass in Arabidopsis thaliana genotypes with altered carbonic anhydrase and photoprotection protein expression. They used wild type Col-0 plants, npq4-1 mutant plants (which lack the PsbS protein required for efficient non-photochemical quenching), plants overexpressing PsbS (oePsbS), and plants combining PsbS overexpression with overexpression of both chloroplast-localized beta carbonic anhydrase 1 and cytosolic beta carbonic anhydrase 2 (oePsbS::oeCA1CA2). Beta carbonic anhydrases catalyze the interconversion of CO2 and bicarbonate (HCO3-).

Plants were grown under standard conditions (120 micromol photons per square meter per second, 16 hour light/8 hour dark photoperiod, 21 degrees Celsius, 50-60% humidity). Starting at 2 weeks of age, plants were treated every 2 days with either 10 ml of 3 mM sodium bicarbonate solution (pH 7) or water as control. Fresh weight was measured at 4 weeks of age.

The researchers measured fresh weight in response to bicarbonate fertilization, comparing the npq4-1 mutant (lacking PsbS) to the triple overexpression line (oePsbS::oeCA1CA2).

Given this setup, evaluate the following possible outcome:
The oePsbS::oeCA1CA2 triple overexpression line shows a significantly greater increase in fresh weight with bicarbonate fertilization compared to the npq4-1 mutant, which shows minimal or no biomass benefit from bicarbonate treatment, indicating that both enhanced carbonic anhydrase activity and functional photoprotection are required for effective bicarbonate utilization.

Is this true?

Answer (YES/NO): NO